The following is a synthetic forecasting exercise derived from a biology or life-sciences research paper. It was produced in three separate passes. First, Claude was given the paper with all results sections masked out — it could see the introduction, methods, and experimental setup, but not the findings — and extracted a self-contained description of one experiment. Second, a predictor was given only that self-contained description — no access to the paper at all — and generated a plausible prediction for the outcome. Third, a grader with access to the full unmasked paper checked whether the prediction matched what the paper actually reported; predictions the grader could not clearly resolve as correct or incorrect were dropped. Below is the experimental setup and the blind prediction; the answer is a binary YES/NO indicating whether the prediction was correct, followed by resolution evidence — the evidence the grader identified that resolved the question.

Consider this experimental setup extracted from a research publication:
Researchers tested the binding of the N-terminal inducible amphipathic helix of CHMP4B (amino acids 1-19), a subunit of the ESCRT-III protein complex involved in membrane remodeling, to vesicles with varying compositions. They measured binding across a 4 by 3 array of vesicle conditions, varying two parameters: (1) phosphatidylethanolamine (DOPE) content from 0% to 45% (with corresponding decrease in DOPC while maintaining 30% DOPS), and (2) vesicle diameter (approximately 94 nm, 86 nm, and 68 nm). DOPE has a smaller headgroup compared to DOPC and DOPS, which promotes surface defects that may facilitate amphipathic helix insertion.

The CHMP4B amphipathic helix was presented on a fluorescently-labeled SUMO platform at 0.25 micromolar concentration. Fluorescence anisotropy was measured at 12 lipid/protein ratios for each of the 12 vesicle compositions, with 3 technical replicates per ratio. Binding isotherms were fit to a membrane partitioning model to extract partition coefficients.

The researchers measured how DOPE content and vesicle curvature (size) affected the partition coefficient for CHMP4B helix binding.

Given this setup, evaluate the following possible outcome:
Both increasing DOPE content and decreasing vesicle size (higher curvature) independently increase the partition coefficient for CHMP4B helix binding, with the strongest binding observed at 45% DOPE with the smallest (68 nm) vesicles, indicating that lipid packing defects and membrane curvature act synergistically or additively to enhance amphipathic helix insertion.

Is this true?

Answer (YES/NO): NO